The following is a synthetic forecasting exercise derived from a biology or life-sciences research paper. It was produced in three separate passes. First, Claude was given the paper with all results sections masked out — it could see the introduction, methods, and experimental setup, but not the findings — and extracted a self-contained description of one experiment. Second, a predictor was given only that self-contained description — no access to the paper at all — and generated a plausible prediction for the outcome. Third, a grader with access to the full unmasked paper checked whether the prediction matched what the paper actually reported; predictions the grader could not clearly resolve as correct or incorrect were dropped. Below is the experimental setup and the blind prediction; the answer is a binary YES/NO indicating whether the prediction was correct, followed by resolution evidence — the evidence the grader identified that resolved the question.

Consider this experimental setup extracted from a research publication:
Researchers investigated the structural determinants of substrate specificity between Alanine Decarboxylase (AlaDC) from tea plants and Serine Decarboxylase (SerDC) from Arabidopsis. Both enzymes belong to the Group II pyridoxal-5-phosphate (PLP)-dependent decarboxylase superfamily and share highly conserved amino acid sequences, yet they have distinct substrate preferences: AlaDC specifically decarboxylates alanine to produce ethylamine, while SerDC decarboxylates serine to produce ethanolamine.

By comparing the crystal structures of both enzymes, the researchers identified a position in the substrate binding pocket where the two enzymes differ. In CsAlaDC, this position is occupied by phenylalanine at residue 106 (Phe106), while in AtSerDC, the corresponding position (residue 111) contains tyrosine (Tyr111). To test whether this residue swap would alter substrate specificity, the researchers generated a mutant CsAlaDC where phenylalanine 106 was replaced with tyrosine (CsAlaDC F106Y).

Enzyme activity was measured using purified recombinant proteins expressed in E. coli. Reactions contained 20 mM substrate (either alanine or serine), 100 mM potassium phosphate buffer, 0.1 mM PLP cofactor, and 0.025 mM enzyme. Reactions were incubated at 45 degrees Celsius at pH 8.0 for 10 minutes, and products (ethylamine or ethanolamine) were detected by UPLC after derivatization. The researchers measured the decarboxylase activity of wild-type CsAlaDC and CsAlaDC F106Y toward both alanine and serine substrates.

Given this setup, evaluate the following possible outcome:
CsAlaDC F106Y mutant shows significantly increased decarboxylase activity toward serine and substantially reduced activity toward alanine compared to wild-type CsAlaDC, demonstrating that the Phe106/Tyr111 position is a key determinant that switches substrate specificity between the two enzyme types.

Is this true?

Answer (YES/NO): NO